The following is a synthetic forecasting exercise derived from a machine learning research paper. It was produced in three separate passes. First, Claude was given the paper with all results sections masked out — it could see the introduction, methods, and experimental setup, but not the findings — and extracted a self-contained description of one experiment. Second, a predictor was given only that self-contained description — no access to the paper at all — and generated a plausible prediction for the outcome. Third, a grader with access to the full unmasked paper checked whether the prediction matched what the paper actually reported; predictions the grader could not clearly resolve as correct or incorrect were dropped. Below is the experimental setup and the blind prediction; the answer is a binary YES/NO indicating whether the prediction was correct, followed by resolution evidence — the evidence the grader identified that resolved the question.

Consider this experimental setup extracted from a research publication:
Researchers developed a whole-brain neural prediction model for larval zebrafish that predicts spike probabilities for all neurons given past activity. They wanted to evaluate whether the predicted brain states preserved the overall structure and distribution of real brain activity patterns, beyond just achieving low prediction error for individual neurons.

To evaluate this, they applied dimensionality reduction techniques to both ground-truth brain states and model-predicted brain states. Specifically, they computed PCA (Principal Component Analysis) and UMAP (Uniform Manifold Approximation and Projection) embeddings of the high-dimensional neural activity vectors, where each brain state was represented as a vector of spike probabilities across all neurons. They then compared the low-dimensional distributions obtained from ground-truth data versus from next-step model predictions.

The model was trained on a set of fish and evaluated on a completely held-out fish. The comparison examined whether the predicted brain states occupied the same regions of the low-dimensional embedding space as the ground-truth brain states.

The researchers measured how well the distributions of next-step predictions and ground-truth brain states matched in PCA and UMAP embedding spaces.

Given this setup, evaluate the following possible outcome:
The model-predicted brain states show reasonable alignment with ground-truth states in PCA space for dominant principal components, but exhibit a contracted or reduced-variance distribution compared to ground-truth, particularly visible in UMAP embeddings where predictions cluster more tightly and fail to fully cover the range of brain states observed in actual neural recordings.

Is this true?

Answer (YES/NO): NO